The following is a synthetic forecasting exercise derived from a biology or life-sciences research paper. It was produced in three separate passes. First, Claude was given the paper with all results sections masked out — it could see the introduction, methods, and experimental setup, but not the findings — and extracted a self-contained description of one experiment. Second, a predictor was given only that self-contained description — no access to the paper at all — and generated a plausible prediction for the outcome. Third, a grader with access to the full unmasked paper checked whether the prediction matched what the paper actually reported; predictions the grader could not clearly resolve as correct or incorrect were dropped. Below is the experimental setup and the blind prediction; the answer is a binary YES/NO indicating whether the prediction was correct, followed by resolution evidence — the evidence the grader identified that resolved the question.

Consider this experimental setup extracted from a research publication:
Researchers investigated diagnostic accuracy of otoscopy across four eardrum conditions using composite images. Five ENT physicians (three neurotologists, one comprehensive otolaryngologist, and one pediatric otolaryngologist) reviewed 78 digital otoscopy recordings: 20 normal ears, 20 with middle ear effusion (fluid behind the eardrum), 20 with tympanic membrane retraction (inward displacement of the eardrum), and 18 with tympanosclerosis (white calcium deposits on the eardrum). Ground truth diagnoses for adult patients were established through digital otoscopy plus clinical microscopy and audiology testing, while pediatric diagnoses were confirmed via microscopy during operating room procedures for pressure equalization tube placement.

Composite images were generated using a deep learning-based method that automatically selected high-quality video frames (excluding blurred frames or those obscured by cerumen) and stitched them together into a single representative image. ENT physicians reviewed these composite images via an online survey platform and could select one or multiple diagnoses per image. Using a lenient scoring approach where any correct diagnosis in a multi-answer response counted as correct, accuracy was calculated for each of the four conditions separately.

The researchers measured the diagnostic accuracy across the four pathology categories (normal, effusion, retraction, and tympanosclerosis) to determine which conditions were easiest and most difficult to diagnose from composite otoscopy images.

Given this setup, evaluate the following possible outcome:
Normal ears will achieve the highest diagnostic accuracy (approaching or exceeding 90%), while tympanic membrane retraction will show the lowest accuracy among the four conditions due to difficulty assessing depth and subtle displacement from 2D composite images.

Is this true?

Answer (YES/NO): NO